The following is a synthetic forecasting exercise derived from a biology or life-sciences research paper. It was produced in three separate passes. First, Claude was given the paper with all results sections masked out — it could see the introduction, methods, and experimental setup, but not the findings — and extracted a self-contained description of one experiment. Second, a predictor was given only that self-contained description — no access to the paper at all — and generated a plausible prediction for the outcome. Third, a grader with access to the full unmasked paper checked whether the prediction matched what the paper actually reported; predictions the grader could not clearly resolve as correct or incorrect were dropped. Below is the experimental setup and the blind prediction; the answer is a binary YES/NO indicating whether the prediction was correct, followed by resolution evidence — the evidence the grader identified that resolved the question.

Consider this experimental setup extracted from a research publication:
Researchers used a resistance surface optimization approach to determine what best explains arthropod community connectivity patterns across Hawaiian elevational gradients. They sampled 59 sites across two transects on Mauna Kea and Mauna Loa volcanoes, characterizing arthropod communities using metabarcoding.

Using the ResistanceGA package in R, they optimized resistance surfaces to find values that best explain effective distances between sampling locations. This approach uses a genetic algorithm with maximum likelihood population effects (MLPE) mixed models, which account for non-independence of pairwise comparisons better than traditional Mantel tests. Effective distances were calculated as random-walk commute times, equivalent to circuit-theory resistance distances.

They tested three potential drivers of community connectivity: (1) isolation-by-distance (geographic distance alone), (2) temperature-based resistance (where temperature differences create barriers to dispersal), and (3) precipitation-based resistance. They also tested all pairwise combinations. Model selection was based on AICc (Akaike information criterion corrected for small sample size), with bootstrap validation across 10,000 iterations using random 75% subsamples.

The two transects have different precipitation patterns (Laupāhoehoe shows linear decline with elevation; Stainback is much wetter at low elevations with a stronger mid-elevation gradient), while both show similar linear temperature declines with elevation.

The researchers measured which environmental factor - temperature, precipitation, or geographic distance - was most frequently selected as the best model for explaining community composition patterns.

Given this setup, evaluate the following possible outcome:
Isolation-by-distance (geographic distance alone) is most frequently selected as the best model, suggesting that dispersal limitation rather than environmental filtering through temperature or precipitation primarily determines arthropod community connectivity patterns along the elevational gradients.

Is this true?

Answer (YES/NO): NO